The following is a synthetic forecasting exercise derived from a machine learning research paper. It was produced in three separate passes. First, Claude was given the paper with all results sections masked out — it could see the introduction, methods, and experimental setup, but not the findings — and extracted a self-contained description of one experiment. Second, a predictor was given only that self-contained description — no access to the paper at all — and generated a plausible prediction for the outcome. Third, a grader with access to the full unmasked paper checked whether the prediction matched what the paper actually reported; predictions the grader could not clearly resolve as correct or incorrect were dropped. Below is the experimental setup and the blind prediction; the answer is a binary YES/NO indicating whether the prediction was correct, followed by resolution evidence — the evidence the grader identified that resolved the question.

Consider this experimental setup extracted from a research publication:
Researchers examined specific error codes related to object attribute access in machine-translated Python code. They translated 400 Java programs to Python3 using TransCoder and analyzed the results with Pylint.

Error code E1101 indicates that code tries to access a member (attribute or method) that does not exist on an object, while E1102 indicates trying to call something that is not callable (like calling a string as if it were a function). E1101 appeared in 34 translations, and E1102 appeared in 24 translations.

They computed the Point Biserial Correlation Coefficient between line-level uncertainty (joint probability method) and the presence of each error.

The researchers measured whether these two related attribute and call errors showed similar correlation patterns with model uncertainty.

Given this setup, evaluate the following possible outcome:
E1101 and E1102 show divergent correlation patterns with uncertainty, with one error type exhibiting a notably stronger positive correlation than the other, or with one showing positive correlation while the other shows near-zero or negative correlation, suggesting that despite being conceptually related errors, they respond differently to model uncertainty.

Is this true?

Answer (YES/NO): YES